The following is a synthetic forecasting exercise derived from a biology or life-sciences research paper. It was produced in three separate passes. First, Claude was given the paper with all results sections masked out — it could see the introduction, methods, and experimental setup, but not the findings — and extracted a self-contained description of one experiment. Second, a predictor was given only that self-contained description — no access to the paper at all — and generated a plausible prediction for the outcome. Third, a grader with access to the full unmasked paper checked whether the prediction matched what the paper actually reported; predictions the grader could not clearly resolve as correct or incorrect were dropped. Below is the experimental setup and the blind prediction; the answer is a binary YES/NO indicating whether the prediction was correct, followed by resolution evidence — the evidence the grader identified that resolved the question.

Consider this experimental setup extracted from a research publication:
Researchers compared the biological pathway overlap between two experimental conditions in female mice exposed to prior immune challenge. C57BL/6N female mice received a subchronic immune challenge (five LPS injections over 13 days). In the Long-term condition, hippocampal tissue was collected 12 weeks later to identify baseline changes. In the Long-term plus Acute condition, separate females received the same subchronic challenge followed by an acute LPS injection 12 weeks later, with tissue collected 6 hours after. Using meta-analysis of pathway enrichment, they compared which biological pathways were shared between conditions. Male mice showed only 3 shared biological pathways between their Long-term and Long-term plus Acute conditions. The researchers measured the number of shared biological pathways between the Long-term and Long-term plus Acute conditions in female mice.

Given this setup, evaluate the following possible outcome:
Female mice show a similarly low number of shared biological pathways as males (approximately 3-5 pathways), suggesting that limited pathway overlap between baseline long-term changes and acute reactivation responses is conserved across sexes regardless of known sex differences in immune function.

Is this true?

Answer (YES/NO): NO